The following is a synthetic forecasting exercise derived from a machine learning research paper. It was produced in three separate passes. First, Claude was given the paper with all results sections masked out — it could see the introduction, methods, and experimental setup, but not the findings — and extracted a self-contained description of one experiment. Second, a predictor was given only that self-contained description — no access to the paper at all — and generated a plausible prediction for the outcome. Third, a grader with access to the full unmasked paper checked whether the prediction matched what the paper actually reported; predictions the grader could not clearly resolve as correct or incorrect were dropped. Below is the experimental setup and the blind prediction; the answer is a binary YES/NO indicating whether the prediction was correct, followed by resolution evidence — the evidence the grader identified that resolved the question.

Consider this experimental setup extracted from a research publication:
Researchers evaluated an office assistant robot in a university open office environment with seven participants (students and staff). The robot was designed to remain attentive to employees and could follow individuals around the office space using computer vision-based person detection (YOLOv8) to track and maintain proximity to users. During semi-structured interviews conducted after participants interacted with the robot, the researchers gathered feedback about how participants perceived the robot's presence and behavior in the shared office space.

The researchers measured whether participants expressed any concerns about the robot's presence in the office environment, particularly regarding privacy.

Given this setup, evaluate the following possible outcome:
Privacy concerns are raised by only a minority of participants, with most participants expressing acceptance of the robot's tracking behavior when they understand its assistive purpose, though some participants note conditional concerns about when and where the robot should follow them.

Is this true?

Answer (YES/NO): NO